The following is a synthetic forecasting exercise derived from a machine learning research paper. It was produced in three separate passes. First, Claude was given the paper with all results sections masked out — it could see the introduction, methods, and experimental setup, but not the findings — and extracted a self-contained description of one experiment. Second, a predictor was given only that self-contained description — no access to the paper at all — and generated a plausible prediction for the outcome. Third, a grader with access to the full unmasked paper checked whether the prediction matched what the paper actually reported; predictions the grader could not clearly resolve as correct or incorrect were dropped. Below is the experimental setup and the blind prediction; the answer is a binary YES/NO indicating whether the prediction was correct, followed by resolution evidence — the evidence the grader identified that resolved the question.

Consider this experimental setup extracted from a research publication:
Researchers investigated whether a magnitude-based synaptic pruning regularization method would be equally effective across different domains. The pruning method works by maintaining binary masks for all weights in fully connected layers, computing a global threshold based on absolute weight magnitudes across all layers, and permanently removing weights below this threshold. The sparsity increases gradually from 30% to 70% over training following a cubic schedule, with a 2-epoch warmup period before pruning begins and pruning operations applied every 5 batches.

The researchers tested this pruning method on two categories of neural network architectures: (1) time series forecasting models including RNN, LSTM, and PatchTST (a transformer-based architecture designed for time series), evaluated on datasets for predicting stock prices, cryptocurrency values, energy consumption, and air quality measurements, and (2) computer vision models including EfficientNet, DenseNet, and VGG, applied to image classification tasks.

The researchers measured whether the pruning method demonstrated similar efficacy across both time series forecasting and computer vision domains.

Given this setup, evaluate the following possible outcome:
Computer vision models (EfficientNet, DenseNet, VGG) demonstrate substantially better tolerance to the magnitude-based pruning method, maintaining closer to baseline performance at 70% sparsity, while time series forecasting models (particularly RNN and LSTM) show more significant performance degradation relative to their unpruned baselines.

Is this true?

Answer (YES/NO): NO